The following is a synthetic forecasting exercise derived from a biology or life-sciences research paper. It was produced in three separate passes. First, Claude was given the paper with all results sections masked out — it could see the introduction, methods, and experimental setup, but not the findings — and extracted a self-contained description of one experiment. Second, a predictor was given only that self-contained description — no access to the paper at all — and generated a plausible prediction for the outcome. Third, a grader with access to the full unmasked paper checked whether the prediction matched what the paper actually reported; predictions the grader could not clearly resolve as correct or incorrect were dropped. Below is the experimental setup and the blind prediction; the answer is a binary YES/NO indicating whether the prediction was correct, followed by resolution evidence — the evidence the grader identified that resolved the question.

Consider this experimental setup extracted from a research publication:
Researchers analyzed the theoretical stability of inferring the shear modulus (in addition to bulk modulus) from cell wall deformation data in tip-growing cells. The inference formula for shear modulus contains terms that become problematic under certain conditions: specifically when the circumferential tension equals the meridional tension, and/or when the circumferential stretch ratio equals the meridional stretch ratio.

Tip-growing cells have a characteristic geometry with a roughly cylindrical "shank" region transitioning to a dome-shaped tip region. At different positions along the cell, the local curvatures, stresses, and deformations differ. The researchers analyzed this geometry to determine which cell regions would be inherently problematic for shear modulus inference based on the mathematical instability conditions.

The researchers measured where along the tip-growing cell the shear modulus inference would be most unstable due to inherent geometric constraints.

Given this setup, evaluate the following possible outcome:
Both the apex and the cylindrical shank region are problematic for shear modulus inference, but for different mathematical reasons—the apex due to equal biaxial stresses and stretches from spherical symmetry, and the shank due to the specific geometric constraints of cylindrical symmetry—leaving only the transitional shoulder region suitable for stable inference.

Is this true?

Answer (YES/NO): NO